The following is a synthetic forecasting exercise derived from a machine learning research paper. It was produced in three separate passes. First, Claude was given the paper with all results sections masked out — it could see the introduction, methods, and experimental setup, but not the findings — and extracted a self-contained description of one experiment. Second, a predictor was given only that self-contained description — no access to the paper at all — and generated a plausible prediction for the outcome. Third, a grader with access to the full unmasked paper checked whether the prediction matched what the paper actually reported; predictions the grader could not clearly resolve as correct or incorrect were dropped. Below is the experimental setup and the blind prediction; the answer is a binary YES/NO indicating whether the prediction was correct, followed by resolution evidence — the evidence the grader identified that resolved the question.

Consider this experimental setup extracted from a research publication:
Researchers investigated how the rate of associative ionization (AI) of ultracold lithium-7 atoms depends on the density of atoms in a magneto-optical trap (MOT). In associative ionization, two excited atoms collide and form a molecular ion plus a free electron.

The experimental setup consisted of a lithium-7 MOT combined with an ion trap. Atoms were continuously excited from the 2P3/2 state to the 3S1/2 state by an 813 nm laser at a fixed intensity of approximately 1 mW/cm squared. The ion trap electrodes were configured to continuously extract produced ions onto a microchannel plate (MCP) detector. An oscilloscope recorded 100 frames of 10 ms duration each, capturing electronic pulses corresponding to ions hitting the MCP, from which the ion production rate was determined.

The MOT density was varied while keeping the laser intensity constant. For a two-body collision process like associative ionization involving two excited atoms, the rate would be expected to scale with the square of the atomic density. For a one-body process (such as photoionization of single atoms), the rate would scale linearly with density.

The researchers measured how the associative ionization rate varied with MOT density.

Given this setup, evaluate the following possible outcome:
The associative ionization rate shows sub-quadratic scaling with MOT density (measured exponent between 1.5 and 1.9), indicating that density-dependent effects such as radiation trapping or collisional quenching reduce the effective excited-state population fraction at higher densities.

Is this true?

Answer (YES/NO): NO